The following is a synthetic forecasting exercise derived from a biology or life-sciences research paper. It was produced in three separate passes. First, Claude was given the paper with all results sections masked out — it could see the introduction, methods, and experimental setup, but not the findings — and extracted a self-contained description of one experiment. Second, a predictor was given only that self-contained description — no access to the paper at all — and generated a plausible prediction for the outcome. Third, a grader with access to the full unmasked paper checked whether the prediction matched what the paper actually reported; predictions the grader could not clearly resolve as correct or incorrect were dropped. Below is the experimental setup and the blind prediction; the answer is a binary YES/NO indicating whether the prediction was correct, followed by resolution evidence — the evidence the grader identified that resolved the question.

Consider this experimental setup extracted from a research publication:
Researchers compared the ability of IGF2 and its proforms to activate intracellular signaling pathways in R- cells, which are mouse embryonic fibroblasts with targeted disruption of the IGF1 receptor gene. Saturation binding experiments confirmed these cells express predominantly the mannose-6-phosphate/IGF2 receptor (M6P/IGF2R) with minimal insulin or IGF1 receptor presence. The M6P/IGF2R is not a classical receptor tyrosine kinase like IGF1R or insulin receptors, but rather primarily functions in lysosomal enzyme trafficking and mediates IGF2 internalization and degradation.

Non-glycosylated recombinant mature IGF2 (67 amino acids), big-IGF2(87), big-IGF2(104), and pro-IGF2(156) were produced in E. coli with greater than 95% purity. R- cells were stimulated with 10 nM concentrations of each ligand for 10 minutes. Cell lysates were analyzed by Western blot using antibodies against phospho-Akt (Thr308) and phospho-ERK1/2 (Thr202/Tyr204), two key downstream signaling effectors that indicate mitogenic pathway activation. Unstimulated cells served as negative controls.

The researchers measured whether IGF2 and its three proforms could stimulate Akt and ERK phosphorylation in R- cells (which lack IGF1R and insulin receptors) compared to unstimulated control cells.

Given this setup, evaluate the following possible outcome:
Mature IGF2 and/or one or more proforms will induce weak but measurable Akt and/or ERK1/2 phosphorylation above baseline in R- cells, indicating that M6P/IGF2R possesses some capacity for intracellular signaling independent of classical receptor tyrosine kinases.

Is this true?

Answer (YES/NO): NO